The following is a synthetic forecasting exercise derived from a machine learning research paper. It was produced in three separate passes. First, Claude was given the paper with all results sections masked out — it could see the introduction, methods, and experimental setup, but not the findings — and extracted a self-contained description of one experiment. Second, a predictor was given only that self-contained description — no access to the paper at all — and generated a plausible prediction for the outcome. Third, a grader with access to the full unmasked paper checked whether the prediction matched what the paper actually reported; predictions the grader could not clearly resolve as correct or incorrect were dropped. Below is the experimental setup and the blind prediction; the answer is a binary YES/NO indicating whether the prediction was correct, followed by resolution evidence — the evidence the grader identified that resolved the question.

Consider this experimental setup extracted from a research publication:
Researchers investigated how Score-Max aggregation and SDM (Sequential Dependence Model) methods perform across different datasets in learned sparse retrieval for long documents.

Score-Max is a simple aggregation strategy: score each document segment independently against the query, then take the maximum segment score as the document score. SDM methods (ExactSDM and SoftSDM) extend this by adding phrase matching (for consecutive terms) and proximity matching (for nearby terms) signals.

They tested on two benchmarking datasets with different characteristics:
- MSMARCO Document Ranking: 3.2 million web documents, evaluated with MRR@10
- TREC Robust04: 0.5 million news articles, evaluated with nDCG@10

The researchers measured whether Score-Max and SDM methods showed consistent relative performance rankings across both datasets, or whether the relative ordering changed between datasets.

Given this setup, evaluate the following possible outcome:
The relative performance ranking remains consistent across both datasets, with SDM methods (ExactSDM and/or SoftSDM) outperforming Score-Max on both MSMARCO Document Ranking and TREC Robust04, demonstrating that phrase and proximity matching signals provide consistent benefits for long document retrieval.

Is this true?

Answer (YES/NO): NO